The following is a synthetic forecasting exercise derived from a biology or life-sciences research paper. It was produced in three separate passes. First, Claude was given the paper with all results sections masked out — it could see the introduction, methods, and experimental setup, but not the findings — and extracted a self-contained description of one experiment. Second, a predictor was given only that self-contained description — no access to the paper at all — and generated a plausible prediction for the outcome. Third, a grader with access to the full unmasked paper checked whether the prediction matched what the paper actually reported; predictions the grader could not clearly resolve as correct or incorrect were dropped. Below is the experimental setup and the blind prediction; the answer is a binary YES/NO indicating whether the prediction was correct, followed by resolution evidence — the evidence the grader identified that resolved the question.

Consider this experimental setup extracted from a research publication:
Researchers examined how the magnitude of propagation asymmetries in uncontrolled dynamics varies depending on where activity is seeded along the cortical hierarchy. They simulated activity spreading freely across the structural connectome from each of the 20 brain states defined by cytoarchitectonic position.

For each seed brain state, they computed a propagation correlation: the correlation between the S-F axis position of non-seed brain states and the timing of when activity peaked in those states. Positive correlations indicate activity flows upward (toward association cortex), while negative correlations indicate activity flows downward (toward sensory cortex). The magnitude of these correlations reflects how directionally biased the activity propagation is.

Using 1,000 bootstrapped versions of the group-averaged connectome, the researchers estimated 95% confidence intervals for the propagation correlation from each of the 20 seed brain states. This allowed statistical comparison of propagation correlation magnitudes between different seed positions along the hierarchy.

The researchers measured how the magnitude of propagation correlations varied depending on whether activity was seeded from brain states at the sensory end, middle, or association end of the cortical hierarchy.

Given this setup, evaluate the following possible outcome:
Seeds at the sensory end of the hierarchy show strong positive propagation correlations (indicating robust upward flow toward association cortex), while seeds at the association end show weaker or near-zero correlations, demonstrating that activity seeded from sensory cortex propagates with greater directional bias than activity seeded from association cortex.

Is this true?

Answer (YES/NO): YES